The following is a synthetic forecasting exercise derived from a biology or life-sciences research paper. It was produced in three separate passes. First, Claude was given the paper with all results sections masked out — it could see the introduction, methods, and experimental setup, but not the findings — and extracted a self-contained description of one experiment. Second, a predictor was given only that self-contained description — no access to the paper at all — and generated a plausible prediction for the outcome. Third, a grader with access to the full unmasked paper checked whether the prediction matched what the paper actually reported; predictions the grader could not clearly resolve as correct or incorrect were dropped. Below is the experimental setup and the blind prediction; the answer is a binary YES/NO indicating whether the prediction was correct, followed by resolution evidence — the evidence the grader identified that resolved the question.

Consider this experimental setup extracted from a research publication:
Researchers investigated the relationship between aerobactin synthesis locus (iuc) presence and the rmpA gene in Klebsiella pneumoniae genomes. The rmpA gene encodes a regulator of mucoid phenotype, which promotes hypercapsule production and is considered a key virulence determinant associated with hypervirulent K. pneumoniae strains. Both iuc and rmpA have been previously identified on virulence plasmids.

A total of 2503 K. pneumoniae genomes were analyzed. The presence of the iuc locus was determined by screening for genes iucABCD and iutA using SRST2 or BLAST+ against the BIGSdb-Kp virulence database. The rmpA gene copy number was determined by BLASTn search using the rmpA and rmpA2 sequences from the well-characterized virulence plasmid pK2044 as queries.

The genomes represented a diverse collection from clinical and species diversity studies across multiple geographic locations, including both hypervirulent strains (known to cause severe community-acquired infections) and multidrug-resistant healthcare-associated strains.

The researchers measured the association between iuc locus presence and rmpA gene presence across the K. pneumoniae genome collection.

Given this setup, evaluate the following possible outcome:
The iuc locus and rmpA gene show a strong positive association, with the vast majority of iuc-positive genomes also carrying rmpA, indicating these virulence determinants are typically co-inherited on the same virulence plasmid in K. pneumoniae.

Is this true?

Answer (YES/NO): YES